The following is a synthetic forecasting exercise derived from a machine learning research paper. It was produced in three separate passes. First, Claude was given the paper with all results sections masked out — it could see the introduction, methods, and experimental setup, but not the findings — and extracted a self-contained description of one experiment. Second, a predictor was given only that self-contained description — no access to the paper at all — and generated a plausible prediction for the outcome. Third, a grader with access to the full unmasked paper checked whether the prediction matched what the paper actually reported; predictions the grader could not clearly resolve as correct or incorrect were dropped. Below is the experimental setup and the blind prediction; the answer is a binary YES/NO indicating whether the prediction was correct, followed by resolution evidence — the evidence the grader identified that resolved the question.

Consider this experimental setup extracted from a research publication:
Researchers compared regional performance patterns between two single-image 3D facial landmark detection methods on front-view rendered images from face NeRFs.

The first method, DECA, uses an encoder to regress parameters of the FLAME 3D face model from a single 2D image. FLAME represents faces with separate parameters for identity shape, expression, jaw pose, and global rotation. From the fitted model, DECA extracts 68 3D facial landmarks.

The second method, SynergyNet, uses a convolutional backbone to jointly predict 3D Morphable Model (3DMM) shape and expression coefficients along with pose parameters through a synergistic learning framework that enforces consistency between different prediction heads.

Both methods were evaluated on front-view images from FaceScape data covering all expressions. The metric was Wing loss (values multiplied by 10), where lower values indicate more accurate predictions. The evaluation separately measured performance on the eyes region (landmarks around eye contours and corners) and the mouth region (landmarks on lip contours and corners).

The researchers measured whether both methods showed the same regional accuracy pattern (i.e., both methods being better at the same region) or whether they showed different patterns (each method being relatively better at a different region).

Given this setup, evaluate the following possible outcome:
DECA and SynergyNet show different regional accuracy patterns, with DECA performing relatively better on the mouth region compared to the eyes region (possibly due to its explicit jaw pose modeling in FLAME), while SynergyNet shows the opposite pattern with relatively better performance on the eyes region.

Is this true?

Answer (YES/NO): NO